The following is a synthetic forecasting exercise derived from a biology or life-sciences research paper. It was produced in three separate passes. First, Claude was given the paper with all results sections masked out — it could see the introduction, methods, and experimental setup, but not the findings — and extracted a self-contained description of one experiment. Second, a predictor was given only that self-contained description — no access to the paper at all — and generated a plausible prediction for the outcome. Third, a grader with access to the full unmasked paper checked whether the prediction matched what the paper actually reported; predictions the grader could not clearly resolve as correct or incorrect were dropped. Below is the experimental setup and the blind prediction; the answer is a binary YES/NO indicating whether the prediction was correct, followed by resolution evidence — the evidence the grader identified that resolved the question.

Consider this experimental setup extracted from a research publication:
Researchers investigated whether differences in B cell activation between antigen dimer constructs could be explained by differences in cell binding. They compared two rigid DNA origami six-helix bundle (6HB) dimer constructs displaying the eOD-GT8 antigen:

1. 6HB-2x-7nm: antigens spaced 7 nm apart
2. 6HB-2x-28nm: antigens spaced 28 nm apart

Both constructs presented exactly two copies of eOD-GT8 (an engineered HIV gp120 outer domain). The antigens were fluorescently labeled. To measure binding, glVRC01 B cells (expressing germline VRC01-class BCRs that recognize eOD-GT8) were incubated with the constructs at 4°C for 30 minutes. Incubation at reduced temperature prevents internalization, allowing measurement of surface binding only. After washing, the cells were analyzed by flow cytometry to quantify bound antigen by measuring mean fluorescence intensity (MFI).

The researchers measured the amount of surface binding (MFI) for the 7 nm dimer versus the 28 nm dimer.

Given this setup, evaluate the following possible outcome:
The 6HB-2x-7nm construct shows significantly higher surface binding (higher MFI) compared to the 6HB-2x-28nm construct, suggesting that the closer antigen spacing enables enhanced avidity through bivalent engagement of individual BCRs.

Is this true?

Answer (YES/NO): NO